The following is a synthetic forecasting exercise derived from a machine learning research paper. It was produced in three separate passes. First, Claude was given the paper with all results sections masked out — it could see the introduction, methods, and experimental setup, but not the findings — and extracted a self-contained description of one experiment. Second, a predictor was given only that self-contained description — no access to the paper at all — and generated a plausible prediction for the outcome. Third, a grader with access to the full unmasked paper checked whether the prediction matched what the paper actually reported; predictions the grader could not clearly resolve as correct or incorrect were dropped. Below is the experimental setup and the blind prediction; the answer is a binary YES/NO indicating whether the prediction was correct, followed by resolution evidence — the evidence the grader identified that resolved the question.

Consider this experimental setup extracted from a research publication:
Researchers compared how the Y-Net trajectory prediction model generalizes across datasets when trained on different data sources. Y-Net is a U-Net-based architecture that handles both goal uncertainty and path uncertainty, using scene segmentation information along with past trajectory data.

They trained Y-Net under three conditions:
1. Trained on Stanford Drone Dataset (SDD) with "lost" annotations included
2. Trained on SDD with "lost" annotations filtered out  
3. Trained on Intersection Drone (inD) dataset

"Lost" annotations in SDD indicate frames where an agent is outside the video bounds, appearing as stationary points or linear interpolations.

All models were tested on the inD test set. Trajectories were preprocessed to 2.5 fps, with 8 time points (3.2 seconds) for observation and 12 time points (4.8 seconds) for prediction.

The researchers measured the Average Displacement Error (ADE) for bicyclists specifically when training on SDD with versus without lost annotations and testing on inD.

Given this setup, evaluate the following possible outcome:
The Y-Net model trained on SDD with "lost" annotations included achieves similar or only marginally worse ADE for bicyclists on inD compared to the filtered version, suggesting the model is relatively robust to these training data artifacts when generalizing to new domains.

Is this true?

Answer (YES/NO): NO